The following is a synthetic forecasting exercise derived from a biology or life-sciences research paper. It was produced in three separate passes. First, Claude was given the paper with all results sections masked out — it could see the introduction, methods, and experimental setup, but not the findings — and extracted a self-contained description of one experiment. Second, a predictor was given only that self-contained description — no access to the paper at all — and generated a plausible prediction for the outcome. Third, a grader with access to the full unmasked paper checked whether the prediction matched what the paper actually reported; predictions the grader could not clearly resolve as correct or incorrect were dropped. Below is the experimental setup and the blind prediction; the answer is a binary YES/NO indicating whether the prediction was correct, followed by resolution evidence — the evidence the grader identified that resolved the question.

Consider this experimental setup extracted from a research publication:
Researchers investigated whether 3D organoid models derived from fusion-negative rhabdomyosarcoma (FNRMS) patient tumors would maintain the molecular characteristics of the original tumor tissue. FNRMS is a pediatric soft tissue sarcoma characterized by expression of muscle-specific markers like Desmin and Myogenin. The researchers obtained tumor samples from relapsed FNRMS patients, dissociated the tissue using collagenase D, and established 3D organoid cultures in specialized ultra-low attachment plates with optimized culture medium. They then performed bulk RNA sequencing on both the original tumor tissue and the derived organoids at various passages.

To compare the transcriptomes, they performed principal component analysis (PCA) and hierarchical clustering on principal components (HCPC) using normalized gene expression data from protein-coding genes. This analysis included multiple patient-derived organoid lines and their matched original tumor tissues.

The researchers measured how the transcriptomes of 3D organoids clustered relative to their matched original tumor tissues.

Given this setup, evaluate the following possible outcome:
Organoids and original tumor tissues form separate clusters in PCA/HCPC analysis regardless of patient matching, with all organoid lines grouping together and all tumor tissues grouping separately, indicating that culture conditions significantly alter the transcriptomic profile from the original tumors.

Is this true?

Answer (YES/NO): NO